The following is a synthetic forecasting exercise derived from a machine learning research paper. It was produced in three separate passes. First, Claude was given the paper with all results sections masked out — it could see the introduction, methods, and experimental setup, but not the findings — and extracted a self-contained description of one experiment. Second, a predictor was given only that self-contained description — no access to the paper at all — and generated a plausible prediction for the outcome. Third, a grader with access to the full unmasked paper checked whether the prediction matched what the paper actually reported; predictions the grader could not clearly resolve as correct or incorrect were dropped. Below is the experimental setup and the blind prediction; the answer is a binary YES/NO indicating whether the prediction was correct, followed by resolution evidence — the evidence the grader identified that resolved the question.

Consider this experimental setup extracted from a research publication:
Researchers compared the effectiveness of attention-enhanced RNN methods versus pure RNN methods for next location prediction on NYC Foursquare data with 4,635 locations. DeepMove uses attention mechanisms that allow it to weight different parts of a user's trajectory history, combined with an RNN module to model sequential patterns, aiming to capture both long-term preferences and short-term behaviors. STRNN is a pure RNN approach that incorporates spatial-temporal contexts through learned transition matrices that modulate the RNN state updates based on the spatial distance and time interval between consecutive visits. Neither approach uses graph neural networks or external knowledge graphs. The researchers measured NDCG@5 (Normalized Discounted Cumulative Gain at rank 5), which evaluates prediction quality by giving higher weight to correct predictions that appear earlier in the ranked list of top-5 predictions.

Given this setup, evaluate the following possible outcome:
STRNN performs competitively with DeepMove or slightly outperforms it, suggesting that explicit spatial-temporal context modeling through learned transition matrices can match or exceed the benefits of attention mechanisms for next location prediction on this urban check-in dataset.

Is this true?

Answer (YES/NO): NO